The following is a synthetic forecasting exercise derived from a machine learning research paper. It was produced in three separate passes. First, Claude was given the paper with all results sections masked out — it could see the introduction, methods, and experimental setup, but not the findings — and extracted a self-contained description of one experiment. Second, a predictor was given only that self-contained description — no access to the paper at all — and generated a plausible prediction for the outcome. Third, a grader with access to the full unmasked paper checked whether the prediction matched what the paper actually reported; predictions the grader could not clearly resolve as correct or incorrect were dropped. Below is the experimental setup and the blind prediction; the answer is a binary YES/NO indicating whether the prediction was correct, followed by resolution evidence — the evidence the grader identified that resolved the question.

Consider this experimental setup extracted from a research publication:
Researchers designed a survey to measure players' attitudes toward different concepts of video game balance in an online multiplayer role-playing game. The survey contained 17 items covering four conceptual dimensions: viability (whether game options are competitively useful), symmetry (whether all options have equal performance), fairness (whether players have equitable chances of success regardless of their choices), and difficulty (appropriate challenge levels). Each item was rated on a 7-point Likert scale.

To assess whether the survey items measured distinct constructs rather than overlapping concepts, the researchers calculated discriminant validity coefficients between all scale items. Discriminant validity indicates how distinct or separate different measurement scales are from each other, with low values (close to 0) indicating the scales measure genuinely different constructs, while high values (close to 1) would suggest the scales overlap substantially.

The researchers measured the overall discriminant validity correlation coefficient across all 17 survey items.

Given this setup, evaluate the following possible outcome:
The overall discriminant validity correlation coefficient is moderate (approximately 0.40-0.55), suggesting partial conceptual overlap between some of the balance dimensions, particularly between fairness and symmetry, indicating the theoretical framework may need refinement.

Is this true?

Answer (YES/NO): NO